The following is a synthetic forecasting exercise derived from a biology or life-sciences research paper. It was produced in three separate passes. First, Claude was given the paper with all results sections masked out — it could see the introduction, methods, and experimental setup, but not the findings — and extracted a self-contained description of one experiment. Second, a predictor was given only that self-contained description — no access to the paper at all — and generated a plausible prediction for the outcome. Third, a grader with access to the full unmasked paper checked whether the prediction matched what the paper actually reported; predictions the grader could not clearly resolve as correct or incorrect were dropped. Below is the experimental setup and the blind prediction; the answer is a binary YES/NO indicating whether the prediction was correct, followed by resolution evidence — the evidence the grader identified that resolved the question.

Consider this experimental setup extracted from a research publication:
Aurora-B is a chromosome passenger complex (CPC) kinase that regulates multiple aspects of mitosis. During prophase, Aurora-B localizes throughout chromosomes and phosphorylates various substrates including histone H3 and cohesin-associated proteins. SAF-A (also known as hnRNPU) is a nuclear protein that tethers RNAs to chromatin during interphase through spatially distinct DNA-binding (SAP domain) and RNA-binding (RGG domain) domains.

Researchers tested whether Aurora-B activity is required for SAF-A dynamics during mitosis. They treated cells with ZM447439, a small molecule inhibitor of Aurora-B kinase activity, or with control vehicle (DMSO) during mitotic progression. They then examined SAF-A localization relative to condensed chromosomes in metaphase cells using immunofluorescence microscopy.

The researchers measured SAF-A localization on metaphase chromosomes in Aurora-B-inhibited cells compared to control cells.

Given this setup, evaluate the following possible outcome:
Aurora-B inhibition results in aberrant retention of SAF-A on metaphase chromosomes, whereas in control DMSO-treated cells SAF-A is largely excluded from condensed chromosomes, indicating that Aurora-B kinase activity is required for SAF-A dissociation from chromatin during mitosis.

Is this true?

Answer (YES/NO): YES